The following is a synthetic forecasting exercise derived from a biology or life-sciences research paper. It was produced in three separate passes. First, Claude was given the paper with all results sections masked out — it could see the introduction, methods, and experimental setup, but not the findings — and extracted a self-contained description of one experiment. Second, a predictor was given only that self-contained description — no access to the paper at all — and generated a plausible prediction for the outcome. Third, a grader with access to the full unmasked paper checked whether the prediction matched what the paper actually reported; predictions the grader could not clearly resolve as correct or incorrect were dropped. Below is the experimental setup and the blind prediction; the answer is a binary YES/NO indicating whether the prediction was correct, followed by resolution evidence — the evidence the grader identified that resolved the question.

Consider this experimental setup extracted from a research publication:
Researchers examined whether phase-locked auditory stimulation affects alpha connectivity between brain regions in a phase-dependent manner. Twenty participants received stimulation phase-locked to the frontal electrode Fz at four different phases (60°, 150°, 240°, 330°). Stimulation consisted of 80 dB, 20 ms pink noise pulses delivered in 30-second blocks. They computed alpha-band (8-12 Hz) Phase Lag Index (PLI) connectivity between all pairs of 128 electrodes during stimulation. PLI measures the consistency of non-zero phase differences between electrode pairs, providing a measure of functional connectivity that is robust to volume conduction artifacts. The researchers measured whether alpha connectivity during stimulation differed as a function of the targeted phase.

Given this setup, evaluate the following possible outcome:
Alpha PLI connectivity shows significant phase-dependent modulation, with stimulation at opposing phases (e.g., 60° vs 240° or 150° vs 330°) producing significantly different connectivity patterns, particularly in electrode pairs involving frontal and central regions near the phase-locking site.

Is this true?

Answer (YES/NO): YES